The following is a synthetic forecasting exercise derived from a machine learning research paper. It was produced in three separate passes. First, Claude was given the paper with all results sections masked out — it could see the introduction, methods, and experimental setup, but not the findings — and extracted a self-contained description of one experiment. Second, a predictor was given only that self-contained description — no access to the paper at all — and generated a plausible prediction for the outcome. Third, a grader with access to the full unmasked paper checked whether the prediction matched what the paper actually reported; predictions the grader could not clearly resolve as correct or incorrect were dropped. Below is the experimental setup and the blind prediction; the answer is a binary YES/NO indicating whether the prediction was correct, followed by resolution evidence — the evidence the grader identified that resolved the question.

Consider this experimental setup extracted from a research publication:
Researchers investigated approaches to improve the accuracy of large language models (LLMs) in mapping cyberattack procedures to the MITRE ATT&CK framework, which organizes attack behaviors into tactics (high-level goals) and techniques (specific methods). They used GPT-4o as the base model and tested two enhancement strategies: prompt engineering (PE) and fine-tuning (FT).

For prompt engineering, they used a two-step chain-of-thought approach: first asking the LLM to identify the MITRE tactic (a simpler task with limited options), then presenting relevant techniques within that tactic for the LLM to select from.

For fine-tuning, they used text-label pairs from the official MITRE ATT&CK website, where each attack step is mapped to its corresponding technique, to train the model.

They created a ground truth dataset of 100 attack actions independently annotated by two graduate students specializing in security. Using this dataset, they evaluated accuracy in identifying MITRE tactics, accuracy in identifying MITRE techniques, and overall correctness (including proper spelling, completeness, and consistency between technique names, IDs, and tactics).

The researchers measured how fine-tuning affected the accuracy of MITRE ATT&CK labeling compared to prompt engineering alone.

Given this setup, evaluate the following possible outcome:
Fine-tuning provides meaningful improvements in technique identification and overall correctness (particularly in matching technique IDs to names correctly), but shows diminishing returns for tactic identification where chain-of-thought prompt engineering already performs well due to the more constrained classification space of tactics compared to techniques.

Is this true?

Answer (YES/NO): NO